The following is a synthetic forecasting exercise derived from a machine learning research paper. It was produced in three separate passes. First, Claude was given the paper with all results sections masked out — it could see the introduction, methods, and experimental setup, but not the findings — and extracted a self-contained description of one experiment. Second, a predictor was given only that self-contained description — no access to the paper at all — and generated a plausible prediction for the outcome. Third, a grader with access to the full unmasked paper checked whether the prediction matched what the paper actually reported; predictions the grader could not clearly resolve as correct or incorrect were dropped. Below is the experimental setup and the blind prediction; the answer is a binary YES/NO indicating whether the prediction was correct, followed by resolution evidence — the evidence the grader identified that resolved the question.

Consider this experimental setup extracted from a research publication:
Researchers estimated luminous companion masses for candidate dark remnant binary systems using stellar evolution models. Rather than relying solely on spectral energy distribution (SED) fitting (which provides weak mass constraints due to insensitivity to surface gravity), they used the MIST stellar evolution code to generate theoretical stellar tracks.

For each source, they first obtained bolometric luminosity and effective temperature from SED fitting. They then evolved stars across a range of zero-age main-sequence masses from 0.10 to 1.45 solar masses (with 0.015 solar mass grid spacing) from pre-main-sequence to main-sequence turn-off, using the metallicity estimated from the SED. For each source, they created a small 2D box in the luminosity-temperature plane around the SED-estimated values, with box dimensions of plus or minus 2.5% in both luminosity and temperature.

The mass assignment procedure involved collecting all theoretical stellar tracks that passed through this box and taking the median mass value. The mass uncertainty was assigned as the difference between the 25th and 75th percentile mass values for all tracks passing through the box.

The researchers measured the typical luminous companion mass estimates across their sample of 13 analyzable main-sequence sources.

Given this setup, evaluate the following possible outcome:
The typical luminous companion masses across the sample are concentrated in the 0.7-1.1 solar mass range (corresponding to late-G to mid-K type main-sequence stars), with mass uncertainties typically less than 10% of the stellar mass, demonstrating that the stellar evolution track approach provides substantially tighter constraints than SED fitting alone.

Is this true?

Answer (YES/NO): NO